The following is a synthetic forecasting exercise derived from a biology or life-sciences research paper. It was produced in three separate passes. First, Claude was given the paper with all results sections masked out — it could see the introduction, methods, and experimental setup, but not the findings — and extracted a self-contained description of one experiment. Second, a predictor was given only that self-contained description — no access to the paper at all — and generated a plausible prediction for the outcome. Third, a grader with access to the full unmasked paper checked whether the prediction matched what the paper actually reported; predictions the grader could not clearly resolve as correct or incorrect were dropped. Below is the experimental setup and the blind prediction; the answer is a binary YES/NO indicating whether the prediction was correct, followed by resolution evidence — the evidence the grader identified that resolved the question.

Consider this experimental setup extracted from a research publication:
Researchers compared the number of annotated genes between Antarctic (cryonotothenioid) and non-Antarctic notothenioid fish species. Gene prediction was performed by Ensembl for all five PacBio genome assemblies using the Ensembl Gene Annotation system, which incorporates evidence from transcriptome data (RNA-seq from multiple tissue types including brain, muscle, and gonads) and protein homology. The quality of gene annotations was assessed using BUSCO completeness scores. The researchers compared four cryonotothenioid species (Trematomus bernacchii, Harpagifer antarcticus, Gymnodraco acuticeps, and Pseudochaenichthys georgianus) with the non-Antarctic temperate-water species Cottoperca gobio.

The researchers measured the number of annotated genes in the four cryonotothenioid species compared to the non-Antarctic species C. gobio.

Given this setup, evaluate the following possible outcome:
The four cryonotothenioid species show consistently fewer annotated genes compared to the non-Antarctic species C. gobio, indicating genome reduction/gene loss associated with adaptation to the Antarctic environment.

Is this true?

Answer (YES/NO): NO